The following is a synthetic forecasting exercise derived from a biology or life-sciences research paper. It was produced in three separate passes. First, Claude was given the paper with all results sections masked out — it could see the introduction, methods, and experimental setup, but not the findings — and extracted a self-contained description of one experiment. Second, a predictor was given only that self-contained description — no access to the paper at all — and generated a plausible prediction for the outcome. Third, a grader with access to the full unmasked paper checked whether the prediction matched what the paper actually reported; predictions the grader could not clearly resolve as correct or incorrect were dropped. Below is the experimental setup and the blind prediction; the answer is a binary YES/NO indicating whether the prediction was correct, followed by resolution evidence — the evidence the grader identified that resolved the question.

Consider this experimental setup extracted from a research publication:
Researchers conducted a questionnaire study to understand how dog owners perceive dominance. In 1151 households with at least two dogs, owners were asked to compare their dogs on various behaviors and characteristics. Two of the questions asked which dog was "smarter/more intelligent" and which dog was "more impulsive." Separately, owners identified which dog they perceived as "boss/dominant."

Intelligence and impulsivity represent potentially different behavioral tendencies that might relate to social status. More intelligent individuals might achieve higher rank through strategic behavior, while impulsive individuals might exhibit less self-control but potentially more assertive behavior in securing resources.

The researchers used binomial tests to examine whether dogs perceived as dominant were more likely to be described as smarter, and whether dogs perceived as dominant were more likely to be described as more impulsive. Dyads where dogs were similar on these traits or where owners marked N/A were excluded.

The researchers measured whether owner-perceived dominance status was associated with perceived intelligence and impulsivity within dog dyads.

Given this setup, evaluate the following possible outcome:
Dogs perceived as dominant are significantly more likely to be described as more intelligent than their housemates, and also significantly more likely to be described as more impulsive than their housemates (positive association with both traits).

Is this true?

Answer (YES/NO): YES